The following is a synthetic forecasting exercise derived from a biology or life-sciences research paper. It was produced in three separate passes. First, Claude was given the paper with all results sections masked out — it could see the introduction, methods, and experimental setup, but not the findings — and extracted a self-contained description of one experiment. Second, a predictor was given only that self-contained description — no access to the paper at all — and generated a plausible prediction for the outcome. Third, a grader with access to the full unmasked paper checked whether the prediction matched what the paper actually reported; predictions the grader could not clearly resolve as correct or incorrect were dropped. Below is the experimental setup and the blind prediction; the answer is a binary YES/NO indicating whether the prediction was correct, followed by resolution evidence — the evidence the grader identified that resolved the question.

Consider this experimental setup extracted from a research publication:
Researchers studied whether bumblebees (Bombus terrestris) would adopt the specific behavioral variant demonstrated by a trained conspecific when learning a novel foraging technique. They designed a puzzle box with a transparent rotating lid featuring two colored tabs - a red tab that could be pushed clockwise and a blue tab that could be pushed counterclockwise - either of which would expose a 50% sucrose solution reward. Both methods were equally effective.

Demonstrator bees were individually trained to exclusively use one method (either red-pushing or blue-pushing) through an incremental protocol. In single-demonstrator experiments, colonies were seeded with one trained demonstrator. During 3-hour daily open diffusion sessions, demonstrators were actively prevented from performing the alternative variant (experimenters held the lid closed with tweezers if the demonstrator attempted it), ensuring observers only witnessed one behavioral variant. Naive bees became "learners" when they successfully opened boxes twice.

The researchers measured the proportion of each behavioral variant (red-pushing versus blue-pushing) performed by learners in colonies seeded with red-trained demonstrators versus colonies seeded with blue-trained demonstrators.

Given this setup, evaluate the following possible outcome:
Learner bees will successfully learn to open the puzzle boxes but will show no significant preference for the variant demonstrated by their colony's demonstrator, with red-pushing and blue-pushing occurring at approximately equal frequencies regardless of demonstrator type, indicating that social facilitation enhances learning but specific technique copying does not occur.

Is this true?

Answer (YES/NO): NO